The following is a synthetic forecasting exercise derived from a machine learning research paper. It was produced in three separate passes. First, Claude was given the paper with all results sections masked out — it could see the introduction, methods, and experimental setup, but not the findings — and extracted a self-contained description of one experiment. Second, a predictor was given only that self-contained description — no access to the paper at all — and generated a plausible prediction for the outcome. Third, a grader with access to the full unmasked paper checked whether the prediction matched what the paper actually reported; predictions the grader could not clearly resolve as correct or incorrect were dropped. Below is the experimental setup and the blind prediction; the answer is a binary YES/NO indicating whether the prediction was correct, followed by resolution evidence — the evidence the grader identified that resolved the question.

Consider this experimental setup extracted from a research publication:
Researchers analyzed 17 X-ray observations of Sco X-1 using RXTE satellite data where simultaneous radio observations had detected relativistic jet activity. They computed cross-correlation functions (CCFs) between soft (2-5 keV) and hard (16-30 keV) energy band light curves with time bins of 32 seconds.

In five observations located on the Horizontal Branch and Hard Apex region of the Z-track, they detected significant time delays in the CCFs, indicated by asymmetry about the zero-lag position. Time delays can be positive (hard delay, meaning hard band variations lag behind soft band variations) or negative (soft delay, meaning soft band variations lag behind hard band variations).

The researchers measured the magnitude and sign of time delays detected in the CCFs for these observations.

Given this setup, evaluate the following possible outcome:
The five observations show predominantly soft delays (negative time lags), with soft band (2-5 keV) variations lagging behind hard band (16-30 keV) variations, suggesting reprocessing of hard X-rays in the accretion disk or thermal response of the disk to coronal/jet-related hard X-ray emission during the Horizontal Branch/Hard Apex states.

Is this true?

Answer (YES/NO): NO